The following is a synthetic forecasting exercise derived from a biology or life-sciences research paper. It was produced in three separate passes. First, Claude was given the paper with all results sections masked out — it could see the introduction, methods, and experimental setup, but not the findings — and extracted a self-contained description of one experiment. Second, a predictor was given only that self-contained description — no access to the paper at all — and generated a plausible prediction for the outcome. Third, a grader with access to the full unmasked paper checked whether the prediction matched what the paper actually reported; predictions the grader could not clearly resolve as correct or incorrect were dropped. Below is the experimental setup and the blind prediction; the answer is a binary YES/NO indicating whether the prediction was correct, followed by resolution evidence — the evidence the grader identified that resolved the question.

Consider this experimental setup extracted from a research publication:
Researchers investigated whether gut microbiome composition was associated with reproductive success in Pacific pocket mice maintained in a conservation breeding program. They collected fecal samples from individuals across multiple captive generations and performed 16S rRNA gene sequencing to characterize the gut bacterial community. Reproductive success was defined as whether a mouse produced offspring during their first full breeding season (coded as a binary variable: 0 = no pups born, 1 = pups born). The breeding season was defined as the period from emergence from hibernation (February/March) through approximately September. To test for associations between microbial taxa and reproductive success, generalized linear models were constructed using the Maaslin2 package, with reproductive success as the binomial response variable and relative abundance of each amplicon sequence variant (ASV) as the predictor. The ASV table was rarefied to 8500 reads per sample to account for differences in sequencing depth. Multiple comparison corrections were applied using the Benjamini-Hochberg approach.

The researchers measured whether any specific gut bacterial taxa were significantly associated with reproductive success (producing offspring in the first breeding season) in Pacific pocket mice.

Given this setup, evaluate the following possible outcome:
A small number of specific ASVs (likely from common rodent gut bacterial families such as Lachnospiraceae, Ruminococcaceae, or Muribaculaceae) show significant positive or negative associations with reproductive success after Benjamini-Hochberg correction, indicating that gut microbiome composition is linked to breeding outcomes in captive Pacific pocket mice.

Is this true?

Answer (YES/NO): YES